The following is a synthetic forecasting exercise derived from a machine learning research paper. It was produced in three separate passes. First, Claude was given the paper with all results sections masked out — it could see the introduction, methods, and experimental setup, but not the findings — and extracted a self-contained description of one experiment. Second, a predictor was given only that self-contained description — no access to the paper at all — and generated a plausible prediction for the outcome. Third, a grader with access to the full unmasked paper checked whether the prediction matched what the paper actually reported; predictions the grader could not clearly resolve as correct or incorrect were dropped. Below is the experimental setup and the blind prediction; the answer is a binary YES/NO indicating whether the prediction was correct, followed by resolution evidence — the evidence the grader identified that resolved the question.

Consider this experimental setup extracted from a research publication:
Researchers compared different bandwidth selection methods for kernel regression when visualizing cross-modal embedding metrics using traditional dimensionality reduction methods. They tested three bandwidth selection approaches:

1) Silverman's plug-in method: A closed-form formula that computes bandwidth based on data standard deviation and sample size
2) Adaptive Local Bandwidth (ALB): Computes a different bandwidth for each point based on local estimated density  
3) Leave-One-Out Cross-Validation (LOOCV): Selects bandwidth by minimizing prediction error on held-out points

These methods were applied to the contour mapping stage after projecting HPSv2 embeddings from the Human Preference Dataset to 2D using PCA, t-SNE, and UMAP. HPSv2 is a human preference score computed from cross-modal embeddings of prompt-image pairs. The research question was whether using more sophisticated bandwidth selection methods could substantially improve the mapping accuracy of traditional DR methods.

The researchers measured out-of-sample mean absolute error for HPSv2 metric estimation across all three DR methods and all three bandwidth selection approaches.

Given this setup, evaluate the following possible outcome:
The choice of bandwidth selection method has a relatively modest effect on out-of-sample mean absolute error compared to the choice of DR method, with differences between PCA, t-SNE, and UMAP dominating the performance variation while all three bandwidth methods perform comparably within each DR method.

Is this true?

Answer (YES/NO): NO